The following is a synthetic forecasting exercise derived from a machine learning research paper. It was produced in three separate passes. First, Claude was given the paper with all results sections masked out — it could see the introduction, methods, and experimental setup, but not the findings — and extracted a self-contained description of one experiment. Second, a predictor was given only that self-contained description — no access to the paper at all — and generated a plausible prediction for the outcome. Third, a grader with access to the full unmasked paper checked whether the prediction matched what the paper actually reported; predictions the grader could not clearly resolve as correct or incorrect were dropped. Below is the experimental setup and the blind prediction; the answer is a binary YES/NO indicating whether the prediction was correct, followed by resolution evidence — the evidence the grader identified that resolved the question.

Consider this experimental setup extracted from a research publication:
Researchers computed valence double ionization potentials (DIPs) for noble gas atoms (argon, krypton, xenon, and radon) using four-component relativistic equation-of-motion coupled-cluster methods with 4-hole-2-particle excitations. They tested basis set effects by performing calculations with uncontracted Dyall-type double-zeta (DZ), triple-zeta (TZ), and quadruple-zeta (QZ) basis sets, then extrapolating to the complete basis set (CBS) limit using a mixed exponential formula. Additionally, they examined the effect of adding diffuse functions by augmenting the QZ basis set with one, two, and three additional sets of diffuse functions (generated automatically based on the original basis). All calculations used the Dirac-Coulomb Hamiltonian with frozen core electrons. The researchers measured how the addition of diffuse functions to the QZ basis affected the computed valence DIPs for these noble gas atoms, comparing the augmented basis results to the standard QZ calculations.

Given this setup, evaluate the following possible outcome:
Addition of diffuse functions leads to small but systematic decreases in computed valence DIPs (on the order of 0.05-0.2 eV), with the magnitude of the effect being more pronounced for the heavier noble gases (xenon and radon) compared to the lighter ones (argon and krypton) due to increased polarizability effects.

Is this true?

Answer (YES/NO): NO